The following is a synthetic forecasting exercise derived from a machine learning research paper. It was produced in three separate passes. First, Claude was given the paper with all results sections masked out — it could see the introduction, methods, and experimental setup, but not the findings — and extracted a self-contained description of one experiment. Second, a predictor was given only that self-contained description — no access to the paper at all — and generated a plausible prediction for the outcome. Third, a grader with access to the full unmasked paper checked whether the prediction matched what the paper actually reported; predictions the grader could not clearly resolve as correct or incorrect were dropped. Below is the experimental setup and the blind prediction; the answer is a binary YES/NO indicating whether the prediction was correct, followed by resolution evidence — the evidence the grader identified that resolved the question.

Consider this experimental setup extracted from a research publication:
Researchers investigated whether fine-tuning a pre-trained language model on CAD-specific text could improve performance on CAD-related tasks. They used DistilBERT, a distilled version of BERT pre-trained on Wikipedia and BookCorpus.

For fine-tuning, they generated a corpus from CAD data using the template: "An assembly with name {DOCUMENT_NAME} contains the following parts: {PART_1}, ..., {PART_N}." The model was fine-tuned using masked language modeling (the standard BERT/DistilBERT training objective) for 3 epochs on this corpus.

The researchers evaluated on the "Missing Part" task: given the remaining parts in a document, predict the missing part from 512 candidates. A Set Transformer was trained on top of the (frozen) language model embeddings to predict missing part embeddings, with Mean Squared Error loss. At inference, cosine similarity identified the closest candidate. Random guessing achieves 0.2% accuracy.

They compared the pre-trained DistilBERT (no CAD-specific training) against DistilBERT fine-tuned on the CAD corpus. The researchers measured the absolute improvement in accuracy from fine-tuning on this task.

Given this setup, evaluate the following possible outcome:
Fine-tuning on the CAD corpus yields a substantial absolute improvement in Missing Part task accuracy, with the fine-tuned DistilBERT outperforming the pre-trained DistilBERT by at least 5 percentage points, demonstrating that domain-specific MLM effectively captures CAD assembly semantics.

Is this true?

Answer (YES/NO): NO